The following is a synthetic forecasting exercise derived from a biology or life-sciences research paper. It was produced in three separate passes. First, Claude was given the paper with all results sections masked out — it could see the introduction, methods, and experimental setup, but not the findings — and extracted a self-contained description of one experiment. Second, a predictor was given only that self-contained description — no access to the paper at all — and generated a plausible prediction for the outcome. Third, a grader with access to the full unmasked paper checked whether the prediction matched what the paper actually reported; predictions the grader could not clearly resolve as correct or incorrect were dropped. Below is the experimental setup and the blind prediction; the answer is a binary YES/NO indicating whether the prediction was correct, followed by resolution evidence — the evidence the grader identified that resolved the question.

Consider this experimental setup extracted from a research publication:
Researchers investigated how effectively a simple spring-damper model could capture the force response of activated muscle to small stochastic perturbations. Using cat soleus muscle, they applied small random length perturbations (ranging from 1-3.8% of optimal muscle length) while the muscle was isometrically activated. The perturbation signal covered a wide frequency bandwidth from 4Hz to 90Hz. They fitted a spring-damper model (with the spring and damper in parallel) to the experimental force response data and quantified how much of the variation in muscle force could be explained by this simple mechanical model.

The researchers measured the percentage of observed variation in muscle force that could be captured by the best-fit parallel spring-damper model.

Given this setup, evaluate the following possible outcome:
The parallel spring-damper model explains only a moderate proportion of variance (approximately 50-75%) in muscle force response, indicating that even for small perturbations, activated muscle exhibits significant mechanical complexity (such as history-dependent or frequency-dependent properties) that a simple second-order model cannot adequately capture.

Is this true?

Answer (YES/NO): NO